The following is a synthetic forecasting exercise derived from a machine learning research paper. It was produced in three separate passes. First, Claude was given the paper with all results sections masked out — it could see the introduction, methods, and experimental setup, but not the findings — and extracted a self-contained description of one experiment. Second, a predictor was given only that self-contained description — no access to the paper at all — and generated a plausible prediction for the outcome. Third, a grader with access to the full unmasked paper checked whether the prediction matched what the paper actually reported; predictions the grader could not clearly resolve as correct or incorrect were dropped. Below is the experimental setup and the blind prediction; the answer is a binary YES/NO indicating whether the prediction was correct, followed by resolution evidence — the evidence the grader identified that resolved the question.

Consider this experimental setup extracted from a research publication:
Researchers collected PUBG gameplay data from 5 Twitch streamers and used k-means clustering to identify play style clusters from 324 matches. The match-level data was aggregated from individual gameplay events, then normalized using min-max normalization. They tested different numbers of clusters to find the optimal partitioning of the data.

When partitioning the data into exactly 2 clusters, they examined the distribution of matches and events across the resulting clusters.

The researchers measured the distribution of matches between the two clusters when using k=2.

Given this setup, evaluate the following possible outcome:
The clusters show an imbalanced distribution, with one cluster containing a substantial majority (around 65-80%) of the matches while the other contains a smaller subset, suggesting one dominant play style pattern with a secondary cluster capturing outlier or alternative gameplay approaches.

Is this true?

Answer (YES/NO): YES